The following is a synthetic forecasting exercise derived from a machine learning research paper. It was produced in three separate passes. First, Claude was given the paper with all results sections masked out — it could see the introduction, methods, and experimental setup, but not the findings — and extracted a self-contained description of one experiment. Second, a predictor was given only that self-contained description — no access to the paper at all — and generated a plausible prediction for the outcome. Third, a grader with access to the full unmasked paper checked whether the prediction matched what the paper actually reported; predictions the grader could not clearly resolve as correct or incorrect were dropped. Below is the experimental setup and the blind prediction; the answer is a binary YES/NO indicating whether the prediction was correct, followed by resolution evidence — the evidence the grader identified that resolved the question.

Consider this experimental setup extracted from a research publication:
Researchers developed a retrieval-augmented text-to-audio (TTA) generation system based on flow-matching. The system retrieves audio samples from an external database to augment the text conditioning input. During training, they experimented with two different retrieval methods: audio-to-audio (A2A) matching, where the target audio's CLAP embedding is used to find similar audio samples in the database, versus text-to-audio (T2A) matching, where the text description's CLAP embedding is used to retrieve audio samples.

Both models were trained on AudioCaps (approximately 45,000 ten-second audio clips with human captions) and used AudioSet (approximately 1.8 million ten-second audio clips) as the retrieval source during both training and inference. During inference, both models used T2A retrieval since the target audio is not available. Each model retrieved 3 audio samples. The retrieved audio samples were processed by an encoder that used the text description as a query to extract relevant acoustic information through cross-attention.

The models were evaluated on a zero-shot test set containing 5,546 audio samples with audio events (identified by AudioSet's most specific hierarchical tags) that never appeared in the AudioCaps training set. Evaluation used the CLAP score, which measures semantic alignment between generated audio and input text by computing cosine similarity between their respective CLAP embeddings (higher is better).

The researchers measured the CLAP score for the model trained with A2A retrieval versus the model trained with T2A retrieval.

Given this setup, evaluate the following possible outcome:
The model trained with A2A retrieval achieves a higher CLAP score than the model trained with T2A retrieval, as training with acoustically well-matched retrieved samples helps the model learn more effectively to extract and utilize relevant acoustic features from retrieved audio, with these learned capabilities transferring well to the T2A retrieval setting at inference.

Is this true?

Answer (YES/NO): YES